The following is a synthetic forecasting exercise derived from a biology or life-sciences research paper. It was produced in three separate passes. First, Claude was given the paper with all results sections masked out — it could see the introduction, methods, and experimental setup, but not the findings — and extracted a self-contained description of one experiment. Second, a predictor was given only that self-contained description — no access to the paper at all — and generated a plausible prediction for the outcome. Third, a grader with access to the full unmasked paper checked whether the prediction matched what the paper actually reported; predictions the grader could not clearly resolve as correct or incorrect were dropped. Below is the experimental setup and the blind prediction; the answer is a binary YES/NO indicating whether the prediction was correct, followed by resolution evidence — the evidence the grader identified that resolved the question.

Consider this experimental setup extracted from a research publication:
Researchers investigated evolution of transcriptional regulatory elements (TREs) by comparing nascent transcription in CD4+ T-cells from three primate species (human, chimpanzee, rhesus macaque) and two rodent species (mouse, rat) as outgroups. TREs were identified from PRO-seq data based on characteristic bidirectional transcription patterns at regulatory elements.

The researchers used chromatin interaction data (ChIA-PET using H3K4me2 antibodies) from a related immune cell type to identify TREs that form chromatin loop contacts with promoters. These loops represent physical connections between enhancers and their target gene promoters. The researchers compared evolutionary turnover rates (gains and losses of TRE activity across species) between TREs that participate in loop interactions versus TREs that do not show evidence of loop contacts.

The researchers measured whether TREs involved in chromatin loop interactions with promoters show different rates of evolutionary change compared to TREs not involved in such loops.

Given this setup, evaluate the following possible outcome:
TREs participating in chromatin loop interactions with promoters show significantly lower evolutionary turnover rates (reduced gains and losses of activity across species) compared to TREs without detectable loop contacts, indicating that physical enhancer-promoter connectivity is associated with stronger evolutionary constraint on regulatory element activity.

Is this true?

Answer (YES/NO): YES